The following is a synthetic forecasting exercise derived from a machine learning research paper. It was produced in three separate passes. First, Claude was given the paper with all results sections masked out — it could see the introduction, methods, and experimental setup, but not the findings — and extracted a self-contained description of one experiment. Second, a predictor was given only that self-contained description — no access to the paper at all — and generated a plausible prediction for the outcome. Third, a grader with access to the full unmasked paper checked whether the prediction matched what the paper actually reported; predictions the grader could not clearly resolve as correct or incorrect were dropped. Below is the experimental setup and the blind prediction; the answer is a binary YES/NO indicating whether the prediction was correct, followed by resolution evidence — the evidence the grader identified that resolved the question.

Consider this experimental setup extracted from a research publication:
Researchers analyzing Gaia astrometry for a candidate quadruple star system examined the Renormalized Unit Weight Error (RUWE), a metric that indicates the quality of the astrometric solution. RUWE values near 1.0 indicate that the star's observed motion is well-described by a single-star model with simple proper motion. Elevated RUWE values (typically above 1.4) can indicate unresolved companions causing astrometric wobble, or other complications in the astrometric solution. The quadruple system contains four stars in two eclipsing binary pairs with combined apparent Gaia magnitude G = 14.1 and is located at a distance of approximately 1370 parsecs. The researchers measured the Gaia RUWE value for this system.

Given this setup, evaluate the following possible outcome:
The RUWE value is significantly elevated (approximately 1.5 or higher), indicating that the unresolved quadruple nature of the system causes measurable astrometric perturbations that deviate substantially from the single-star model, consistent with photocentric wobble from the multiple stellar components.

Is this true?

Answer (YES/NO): NO